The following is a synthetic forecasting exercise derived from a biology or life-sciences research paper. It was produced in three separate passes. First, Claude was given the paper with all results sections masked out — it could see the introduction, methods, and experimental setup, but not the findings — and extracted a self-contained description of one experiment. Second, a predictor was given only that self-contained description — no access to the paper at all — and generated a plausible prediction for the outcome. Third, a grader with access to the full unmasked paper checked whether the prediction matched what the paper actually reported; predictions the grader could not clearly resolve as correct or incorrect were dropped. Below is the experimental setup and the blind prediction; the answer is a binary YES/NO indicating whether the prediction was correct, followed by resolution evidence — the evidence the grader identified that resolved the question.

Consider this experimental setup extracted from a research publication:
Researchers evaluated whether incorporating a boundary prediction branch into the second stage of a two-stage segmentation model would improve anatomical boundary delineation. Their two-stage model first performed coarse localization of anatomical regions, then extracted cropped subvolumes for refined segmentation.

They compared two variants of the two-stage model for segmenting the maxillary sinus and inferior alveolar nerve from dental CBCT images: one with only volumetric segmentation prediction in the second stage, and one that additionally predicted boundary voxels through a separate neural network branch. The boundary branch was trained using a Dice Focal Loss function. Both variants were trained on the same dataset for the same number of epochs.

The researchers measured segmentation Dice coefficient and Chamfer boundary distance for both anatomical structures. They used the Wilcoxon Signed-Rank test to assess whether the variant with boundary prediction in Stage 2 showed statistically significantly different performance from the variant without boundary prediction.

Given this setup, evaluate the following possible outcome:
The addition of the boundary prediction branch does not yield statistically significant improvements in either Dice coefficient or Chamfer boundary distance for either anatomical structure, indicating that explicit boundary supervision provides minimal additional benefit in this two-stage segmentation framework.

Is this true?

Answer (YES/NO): YES